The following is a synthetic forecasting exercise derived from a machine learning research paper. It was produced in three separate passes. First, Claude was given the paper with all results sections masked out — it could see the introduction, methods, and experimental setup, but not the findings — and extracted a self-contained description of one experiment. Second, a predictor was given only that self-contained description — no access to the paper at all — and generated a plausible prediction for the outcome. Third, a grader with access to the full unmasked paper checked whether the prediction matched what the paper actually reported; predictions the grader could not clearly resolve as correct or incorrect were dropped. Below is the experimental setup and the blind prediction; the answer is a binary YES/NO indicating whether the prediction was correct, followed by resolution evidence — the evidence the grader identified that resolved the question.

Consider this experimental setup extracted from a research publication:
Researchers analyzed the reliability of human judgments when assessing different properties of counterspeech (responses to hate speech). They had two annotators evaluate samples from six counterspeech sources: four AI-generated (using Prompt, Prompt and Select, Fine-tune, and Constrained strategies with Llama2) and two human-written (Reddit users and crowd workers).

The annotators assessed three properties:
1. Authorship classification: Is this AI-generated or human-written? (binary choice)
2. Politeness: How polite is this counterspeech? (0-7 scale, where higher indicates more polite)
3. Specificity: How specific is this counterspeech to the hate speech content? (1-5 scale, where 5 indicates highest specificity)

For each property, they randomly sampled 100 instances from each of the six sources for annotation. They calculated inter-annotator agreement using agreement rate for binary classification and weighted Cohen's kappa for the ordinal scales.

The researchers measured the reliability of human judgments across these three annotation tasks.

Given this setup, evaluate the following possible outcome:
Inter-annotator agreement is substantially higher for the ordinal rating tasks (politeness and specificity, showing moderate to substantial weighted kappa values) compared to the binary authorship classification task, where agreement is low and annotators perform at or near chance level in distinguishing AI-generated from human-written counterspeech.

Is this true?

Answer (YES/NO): NO